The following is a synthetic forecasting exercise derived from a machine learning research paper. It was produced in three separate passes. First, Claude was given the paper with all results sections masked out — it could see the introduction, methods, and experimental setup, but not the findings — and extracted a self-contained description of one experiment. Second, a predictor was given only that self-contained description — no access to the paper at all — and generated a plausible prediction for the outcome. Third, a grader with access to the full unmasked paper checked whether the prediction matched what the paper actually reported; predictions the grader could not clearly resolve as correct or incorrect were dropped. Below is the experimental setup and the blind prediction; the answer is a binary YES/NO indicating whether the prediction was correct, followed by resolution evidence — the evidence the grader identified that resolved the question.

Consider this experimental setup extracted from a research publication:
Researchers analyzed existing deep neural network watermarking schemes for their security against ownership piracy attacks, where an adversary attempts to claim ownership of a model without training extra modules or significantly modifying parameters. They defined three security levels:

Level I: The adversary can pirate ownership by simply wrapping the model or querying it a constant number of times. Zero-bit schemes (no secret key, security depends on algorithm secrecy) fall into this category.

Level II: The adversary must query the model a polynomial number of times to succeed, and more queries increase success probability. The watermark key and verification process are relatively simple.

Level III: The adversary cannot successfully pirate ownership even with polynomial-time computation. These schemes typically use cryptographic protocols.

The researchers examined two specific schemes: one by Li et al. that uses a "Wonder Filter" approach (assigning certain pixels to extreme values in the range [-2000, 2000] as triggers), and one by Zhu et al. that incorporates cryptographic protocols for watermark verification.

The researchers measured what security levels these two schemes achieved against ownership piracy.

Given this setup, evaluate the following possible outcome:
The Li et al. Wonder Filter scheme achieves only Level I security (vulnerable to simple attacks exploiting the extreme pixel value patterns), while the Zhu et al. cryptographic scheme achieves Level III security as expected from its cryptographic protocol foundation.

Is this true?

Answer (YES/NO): NO